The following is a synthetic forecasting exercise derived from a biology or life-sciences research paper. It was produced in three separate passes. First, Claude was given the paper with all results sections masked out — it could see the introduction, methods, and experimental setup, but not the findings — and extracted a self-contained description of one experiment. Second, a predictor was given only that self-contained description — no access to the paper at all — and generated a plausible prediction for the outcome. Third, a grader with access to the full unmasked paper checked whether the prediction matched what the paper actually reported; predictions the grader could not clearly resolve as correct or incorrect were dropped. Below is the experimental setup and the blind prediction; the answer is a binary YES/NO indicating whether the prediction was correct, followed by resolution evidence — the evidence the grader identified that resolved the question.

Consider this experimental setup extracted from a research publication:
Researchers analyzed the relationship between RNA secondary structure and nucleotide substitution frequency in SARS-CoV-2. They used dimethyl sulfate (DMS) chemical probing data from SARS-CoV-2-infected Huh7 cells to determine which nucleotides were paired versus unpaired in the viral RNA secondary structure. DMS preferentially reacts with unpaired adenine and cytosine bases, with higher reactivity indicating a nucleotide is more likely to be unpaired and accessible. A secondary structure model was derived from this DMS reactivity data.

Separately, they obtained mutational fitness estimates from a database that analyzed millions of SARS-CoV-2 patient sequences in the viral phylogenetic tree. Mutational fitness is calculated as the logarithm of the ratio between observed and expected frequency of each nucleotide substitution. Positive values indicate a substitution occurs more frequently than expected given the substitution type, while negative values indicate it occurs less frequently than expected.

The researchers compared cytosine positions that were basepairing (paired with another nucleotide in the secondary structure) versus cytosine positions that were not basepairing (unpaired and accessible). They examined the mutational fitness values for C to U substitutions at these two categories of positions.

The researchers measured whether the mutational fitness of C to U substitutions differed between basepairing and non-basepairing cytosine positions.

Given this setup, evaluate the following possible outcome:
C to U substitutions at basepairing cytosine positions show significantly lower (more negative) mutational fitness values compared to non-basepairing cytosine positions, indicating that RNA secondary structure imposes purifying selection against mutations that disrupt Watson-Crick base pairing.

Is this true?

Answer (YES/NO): NO